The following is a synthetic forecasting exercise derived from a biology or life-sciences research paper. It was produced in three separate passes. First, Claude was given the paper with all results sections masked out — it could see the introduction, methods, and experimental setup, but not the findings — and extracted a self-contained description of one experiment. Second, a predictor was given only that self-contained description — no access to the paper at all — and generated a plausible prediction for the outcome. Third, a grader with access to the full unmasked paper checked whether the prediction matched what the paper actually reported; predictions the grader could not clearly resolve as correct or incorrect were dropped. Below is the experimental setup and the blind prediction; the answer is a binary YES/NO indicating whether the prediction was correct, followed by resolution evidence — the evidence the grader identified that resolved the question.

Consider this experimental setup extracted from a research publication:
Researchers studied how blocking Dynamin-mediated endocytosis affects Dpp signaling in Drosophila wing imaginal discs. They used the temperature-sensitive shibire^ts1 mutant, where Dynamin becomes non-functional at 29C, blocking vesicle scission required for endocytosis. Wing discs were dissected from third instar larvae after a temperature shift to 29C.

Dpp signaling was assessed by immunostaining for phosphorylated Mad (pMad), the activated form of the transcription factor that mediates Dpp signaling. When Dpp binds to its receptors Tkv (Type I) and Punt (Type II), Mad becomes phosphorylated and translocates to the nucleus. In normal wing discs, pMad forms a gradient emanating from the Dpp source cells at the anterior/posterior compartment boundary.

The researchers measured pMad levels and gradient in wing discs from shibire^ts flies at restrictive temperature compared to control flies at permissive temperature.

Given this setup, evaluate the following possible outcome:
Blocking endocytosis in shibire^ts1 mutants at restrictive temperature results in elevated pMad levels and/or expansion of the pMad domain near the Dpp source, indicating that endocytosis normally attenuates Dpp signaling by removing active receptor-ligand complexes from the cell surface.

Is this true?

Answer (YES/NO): NO